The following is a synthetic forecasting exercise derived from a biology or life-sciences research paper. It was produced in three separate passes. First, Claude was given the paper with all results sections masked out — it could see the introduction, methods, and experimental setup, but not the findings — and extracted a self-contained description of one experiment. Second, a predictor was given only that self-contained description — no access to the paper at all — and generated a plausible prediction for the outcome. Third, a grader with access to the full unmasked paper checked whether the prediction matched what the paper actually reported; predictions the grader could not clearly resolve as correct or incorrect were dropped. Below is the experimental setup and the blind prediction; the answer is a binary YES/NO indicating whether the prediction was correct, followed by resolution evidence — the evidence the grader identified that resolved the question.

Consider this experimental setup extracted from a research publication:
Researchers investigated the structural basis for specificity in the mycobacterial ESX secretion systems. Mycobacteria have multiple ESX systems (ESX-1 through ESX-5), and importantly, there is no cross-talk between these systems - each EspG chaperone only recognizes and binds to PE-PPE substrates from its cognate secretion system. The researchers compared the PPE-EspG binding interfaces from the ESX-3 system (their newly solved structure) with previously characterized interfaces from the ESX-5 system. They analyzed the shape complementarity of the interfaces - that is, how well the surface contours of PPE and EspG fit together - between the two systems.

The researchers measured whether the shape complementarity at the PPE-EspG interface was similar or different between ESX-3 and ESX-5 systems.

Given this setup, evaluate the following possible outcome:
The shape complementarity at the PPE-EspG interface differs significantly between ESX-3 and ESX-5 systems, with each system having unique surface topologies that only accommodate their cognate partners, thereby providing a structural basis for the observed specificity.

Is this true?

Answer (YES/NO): YES